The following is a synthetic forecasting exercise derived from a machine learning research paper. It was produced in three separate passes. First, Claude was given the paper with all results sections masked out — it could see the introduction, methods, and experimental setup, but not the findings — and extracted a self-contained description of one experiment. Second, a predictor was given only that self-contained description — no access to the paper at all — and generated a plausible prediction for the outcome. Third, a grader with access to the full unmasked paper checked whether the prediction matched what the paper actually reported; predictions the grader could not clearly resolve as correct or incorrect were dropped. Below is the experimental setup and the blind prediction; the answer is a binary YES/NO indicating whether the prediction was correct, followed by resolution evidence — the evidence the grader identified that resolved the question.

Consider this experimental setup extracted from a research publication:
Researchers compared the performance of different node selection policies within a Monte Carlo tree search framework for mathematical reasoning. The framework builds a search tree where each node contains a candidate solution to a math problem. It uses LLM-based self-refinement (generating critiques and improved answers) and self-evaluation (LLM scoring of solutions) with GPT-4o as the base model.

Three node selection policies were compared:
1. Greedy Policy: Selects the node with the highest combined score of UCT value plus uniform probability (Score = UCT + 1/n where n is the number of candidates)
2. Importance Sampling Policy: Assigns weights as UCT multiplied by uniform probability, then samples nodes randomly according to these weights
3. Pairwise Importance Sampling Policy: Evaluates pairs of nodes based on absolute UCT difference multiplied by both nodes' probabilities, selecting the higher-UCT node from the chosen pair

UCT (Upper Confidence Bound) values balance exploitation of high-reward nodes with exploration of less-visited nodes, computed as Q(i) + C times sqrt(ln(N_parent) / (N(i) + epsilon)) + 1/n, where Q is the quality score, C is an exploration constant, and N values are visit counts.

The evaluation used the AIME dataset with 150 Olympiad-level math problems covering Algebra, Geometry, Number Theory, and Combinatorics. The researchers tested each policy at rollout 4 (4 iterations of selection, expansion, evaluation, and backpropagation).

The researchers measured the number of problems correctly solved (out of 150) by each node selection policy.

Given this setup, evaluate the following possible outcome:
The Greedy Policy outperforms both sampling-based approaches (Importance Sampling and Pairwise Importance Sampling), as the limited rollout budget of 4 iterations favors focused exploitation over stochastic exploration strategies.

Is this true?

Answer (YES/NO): NO